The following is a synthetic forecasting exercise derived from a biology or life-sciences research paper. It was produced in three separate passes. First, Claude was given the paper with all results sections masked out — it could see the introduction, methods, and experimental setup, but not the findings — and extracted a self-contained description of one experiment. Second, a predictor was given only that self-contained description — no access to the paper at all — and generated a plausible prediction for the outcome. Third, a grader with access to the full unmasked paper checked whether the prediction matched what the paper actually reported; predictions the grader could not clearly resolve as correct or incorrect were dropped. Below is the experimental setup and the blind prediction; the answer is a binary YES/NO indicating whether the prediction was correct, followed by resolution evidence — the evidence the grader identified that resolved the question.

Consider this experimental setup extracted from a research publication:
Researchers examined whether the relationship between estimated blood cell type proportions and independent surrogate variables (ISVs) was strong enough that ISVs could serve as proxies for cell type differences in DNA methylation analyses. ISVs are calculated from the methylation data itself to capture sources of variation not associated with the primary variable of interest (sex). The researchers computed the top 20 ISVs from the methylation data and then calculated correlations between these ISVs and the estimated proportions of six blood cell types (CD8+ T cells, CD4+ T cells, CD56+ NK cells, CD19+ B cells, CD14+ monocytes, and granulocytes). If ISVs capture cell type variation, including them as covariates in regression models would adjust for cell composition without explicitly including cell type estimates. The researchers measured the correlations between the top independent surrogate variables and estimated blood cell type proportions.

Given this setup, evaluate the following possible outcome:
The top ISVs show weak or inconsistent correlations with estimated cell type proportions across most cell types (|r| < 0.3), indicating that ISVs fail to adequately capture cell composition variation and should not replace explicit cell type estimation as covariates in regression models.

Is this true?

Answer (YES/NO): NO